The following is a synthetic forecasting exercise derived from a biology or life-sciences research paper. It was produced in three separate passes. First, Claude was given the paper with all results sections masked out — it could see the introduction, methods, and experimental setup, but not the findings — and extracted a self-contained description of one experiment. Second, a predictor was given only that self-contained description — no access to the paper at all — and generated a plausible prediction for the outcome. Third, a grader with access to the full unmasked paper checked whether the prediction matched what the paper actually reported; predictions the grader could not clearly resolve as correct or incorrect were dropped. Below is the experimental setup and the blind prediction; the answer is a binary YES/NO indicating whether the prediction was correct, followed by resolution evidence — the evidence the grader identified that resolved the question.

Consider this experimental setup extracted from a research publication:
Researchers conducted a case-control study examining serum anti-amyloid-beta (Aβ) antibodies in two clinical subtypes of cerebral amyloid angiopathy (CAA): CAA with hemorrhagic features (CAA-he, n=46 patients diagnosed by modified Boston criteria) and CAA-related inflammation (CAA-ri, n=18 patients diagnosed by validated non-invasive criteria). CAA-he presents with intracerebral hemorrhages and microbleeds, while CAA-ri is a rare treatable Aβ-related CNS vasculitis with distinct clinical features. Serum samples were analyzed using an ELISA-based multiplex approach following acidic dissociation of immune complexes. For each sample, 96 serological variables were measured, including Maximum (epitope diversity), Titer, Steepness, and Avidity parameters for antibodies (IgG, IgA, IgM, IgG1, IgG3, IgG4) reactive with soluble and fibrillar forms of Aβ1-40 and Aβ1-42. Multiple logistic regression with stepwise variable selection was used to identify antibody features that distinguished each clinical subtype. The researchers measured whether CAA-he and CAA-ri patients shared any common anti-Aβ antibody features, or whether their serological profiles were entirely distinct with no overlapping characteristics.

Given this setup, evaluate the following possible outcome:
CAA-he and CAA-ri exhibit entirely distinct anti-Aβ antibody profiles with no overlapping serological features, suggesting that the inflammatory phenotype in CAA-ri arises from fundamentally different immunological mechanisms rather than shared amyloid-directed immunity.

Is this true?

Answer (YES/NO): NO